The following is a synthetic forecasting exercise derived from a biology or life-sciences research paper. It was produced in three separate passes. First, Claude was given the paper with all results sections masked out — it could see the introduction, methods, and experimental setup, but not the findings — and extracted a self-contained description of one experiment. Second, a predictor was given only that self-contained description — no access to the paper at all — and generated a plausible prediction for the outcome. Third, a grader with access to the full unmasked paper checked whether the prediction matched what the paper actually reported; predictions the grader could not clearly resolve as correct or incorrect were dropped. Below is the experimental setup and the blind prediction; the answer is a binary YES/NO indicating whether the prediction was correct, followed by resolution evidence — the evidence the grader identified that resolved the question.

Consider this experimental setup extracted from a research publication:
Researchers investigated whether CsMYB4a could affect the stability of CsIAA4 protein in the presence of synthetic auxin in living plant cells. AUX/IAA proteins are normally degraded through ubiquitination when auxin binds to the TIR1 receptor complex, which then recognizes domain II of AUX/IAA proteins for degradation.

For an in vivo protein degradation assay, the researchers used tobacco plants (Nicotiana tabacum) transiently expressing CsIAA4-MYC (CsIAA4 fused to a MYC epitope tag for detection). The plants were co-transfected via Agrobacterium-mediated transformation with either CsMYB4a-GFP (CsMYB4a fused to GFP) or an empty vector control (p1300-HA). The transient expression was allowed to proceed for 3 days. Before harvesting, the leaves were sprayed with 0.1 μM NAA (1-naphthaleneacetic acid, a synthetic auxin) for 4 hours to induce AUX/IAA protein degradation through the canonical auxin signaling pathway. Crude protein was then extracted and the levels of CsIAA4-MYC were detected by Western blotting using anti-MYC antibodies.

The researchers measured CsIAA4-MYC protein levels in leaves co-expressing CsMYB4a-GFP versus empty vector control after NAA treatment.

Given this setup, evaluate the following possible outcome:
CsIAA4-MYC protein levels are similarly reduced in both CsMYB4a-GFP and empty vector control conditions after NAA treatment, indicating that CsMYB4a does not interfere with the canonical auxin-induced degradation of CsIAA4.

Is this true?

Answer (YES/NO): NO